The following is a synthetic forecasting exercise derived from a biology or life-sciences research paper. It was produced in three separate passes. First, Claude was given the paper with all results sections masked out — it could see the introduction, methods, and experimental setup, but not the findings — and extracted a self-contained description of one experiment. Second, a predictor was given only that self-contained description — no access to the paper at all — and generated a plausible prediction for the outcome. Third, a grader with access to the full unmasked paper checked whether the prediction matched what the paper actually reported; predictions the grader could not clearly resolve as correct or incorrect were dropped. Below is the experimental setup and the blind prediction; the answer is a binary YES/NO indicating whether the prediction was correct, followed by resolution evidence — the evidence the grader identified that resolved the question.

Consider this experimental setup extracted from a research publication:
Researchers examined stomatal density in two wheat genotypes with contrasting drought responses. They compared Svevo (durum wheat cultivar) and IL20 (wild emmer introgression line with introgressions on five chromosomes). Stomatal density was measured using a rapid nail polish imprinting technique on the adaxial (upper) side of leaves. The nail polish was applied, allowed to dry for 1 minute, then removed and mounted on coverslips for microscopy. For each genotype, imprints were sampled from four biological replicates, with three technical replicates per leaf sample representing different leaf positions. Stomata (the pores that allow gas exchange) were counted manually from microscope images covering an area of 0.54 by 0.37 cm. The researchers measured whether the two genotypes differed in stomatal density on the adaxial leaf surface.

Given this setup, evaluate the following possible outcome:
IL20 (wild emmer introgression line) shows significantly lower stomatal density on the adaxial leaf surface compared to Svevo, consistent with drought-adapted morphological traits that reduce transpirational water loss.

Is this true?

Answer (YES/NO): NO